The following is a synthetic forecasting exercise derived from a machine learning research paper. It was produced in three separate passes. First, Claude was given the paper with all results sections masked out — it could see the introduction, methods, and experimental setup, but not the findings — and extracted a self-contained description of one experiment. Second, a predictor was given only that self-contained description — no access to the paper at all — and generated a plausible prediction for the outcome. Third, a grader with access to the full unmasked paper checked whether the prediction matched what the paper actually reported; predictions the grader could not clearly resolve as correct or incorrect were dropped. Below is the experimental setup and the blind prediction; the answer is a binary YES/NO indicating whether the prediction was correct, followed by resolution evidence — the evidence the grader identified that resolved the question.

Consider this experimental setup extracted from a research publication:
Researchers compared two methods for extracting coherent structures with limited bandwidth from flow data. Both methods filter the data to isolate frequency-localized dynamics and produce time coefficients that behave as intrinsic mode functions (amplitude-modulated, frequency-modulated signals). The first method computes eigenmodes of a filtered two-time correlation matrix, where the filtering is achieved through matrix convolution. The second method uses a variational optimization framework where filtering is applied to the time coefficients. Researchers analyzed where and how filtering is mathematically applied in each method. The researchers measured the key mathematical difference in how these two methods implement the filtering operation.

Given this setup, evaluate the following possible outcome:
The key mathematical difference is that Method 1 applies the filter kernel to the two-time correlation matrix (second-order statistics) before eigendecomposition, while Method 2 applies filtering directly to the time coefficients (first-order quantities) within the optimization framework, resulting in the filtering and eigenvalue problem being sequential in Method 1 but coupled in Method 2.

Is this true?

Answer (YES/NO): NO